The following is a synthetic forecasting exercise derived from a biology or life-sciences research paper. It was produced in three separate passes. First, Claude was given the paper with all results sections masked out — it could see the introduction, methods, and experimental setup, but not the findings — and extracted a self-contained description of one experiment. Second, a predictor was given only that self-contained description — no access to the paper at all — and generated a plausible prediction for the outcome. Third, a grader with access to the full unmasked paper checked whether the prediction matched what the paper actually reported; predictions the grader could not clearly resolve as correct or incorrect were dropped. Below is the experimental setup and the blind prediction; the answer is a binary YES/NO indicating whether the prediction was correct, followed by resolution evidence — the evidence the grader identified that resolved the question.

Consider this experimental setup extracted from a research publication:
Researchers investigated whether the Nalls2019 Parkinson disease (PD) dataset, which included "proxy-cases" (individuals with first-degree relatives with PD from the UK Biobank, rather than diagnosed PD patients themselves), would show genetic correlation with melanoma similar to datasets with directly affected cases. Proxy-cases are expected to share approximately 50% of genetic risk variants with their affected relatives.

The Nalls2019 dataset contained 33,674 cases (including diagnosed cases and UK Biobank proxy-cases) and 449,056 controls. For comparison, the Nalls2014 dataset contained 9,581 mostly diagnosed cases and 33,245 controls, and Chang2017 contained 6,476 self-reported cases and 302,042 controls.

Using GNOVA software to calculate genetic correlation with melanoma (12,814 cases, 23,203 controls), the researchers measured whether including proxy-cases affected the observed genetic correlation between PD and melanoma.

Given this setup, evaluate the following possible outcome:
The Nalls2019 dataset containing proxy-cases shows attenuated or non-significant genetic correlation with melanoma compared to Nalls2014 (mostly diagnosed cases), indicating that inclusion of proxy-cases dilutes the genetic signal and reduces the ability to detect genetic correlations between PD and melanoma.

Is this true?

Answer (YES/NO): NO